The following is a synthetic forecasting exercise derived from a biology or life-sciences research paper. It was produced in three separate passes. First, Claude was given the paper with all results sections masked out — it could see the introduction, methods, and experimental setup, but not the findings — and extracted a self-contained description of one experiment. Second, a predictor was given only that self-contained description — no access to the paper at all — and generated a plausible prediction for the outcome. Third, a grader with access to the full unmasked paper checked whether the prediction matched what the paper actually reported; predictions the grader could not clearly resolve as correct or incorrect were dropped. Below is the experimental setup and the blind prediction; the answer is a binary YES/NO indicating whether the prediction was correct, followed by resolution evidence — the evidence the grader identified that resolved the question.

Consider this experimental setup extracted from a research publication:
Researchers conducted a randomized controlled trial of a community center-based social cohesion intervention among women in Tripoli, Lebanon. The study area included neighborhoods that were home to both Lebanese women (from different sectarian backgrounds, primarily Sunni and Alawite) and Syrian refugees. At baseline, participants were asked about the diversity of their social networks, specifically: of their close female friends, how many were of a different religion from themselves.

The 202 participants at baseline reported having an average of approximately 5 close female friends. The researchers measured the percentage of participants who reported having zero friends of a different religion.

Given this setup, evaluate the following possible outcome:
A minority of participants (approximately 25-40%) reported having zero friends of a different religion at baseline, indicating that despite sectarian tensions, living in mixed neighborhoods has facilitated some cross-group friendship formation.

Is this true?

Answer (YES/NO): NO